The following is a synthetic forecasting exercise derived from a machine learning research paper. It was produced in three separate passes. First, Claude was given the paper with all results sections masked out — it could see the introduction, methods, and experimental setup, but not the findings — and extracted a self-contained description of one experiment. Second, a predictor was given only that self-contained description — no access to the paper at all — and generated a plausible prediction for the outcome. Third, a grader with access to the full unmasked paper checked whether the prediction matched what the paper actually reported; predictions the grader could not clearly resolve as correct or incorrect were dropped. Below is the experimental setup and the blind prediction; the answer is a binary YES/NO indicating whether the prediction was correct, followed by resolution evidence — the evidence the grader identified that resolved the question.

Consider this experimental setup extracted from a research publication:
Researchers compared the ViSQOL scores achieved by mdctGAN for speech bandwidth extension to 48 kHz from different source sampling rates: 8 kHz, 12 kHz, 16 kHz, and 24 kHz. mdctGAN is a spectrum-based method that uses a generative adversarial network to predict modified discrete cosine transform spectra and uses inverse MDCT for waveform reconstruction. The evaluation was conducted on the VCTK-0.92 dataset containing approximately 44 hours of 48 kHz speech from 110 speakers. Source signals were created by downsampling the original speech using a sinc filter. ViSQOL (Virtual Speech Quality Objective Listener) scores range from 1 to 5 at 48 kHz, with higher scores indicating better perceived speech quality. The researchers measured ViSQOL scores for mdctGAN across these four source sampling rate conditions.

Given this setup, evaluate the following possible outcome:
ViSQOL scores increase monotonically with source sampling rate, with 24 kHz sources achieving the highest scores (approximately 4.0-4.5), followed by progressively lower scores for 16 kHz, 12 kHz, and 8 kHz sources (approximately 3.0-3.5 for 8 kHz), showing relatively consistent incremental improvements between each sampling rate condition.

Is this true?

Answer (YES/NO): NO